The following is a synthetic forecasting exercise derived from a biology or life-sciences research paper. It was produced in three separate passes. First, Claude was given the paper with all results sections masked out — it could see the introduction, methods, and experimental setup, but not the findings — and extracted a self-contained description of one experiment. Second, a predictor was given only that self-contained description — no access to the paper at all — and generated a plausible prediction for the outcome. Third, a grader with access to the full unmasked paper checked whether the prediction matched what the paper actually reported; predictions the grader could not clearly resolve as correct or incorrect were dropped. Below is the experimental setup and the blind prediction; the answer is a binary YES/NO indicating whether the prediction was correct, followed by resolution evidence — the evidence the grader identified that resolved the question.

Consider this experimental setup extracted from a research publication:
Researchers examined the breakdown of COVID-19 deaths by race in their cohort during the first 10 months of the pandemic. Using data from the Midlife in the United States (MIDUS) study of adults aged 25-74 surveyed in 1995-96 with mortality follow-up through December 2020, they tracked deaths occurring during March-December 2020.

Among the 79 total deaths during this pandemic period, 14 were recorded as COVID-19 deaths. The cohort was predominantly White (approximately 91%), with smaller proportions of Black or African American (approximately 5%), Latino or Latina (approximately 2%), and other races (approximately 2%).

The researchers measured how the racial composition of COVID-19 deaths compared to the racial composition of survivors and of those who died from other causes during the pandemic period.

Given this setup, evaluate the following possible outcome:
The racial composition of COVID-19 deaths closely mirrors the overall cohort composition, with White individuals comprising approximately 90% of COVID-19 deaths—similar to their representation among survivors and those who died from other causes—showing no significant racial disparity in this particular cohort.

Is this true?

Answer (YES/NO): NO